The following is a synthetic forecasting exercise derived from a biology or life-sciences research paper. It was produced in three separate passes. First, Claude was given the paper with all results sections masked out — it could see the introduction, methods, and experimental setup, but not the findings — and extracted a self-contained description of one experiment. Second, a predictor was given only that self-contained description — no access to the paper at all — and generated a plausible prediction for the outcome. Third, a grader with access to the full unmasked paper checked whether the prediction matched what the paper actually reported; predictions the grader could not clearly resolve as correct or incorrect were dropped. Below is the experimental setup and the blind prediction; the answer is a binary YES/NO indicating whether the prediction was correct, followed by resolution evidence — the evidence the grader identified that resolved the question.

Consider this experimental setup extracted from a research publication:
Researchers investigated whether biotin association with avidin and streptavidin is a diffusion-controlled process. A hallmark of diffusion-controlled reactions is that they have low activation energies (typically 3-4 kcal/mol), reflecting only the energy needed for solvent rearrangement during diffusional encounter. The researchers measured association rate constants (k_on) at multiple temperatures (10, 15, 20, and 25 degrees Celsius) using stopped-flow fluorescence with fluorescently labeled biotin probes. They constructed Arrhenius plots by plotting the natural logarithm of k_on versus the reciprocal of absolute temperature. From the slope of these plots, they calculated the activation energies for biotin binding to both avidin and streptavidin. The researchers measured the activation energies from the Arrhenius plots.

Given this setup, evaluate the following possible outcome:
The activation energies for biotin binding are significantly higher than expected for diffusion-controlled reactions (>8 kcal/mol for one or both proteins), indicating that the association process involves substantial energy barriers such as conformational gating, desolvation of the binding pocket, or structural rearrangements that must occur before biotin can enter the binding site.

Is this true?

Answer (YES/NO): YES